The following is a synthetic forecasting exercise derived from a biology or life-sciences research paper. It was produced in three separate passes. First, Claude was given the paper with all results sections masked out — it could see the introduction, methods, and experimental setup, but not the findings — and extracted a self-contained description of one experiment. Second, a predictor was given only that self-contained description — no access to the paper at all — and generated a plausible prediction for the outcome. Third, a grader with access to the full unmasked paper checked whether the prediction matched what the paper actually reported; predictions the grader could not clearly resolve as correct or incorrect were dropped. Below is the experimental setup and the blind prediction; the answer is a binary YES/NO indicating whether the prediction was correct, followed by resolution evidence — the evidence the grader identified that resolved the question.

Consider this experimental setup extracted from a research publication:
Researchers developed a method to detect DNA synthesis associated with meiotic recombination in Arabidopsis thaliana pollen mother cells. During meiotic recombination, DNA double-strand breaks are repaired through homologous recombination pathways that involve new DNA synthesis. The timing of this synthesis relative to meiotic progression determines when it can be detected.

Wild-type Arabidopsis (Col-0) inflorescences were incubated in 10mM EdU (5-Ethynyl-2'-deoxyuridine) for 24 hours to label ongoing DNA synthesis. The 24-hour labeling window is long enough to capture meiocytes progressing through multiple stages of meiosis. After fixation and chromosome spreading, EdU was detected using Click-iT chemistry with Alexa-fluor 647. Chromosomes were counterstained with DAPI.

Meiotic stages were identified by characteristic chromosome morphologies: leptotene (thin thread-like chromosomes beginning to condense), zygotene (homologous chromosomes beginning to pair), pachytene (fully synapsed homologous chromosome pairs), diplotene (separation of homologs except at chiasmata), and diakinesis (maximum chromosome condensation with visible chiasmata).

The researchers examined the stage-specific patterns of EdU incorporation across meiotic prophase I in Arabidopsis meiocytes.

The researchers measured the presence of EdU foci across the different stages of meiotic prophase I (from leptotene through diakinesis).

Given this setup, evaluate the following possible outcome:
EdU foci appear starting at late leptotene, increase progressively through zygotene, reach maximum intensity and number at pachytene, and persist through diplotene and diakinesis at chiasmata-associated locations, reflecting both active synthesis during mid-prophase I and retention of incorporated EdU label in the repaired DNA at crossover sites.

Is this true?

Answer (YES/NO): NO